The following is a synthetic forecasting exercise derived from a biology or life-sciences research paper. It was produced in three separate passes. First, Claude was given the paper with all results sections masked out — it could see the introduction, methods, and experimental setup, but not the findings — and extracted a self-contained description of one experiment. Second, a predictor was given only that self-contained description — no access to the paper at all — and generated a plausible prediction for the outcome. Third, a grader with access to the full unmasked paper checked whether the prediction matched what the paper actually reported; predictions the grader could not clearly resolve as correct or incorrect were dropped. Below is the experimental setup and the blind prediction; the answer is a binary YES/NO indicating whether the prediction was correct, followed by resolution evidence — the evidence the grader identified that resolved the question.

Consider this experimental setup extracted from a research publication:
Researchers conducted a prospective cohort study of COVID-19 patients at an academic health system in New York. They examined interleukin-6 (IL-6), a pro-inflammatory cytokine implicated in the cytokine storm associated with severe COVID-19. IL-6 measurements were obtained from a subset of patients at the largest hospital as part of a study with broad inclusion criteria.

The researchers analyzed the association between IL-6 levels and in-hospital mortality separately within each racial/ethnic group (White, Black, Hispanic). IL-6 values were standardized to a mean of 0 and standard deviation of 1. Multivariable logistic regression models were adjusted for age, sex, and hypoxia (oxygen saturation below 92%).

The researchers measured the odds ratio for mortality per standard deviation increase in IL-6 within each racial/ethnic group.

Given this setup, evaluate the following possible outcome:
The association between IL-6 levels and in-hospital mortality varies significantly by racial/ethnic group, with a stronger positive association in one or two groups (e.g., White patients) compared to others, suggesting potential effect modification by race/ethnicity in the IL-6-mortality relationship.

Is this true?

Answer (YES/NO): NO